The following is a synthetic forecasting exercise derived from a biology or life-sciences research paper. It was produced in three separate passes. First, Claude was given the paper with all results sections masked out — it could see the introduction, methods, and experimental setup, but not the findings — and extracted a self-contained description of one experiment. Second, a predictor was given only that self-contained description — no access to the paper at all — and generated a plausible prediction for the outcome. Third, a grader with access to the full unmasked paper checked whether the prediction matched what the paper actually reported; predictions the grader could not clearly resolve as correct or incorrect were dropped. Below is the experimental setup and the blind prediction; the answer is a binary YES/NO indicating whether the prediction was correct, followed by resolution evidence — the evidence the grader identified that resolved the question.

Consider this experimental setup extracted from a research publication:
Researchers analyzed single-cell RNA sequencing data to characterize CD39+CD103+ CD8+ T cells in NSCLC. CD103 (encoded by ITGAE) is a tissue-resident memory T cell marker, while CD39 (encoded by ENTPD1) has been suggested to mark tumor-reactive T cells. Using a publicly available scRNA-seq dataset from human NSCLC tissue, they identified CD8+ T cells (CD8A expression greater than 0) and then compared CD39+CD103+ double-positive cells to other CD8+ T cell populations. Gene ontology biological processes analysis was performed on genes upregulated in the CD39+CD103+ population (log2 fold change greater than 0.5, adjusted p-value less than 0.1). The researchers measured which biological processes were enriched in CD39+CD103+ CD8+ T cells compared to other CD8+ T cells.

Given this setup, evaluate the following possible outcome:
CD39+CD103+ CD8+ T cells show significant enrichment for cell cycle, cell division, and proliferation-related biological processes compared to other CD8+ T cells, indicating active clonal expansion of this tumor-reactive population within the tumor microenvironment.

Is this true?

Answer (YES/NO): NO